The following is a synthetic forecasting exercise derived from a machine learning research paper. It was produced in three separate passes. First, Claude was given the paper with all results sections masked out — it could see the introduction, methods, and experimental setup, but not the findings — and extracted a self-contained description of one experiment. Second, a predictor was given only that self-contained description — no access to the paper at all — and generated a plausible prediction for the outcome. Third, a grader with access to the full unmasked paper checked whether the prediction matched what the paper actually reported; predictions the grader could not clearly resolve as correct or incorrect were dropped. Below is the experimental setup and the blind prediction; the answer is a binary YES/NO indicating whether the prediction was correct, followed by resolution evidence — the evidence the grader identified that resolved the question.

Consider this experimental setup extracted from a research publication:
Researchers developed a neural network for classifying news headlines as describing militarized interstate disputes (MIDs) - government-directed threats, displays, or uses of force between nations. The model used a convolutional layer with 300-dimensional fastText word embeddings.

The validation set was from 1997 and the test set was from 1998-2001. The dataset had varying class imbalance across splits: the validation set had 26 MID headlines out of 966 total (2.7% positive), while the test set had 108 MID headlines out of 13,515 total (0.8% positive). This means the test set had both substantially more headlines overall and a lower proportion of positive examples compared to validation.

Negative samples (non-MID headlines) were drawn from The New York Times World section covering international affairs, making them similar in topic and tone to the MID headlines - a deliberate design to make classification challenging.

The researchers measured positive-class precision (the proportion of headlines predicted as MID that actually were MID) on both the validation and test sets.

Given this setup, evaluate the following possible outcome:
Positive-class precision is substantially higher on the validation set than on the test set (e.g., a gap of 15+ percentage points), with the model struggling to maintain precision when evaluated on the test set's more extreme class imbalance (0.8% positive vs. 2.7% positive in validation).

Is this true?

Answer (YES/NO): YES